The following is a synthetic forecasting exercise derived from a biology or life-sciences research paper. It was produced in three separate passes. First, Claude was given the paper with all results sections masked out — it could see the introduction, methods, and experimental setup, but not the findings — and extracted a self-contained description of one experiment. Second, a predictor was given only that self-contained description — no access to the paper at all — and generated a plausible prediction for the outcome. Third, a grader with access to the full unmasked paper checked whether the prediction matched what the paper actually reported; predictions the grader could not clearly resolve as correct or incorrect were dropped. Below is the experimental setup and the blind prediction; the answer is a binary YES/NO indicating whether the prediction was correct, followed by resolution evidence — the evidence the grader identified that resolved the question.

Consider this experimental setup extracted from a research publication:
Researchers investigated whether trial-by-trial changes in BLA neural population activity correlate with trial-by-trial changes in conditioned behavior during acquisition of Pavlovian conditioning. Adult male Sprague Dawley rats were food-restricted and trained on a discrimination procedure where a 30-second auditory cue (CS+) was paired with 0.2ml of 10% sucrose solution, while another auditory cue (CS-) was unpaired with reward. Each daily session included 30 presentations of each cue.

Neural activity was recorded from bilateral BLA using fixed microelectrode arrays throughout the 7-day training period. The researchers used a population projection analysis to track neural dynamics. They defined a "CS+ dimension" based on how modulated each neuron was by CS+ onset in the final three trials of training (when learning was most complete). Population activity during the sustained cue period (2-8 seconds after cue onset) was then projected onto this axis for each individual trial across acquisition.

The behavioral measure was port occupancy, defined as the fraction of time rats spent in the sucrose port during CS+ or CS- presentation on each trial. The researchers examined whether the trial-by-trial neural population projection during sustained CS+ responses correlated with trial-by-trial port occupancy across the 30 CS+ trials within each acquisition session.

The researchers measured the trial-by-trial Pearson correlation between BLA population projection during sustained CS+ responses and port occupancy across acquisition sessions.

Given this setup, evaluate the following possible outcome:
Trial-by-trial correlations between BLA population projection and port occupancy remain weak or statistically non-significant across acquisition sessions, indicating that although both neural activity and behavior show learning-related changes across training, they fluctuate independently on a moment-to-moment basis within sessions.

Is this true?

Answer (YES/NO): NO